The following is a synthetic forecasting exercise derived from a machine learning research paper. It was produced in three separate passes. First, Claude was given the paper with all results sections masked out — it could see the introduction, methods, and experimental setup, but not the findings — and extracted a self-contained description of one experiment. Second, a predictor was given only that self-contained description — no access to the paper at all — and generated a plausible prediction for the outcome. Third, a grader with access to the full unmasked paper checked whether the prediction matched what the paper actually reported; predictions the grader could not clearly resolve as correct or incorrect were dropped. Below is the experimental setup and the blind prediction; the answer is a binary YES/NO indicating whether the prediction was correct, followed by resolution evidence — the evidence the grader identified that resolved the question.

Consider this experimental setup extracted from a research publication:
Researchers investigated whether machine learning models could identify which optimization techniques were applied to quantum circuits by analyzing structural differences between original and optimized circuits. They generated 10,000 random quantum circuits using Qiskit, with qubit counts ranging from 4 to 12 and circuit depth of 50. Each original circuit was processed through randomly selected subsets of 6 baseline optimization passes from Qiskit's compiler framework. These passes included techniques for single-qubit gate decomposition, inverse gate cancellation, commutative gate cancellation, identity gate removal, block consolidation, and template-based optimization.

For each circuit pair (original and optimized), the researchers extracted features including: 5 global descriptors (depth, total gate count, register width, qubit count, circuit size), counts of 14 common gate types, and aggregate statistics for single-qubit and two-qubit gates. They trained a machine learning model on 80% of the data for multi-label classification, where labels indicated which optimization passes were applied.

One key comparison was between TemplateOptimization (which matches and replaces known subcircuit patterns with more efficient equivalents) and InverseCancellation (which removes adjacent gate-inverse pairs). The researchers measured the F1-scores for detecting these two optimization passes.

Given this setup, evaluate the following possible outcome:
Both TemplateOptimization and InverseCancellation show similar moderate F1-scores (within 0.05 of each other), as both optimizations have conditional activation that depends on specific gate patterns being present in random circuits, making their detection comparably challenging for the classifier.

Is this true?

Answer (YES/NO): NO